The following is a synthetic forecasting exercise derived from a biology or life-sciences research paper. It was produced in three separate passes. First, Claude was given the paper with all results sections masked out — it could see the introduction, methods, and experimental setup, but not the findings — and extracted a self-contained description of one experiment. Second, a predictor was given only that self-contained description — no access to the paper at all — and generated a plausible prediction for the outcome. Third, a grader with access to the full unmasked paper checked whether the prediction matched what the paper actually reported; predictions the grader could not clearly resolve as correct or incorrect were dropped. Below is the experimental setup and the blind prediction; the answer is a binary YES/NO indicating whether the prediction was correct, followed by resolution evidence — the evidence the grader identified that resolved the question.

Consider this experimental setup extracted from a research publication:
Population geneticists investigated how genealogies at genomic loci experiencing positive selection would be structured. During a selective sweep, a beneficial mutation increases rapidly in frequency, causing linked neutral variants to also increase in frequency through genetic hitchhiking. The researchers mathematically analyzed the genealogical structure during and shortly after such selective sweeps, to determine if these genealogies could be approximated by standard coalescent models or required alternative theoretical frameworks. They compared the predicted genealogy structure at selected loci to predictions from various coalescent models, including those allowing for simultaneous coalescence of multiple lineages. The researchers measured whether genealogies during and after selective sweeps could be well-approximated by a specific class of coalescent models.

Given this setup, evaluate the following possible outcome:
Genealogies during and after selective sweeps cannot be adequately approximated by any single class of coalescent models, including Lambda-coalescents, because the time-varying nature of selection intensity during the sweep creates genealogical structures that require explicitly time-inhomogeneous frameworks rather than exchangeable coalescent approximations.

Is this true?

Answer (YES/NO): NO